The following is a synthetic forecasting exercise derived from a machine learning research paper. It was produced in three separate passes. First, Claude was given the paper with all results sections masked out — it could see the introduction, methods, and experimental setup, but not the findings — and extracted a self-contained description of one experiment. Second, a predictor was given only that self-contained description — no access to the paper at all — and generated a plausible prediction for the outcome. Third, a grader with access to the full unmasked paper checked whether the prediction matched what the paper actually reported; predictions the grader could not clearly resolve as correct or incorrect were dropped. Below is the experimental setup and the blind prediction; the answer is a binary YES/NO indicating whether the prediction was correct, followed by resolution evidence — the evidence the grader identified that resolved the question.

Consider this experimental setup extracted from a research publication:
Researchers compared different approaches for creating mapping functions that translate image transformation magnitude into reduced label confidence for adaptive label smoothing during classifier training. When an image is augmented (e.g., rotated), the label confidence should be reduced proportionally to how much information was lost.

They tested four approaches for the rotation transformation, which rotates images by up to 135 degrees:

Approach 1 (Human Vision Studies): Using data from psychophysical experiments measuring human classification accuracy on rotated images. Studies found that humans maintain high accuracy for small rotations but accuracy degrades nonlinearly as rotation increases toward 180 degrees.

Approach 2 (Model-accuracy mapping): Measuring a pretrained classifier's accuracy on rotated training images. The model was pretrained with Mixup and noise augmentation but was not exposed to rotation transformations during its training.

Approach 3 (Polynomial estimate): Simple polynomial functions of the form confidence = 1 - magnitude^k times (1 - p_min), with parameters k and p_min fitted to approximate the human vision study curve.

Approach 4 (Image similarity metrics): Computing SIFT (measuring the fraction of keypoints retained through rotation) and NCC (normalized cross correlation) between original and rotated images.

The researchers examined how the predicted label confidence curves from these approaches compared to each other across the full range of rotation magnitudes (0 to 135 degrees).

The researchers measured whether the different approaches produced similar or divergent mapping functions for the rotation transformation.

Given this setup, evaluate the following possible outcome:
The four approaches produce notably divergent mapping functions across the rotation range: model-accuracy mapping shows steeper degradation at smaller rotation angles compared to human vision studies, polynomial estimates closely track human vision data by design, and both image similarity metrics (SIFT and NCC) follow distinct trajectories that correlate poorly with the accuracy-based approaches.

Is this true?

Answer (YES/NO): NO